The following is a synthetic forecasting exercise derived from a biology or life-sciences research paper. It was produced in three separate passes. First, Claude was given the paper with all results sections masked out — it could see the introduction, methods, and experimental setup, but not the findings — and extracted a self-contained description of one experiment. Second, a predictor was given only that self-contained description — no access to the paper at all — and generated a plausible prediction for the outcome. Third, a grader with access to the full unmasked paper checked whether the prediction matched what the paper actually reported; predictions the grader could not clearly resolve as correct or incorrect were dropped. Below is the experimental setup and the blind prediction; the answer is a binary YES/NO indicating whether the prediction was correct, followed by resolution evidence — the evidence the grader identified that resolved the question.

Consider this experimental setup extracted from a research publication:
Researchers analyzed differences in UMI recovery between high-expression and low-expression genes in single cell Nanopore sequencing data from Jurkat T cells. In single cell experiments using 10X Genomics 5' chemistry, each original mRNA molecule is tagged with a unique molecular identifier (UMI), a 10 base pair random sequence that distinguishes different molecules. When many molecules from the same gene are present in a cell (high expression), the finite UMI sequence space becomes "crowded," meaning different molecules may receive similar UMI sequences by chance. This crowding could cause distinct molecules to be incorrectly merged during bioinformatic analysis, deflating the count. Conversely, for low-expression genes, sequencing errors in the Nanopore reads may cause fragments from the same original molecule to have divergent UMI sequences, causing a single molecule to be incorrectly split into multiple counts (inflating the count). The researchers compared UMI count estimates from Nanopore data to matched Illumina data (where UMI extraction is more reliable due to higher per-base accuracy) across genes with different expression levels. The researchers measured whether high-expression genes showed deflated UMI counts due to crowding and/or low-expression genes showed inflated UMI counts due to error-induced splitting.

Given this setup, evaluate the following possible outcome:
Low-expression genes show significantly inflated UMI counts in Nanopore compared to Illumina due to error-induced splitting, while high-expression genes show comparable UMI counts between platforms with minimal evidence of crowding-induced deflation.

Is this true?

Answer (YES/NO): NO